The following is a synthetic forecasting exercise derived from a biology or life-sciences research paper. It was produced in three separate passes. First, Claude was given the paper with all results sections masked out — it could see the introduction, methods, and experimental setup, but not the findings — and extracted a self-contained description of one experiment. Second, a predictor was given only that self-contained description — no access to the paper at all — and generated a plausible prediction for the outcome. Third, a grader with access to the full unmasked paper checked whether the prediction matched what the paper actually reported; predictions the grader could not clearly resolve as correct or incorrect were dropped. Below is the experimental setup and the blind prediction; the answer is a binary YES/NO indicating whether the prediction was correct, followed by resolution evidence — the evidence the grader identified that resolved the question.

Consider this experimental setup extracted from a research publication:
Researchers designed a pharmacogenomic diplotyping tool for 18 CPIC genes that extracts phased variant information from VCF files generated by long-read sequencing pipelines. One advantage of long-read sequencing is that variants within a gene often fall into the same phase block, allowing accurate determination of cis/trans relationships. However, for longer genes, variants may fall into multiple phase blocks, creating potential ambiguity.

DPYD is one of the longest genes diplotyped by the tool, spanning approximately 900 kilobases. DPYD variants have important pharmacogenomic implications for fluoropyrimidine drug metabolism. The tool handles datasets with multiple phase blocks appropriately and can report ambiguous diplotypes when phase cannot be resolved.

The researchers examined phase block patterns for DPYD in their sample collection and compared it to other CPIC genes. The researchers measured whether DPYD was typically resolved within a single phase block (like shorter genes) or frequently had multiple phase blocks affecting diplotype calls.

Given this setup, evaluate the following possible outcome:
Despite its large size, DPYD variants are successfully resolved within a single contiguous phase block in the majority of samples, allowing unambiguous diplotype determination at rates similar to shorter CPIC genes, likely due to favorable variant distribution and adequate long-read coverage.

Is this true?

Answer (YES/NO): NO